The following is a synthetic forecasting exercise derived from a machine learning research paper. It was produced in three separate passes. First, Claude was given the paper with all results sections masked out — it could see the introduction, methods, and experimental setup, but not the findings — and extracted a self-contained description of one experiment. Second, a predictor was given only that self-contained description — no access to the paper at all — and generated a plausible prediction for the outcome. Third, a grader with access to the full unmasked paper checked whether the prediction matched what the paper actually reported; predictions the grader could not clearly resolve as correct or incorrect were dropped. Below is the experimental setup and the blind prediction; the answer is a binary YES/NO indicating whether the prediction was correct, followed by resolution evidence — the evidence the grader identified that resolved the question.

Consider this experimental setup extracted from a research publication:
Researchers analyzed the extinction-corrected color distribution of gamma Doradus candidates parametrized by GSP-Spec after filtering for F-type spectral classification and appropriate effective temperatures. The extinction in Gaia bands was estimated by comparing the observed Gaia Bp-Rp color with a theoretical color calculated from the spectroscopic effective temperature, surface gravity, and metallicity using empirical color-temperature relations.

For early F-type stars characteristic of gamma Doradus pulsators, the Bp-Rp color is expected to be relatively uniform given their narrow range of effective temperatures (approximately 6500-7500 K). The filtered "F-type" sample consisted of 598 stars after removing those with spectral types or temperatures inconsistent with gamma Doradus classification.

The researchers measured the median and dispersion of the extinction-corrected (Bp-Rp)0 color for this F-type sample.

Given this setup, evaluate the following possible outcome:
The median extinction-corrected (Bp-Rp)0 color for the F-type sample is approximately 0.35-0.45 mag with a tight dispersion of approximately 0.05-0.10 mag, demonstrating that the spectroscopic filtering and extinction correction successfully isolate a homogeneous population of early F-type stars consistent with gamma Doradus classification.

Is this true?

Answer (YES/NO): NO